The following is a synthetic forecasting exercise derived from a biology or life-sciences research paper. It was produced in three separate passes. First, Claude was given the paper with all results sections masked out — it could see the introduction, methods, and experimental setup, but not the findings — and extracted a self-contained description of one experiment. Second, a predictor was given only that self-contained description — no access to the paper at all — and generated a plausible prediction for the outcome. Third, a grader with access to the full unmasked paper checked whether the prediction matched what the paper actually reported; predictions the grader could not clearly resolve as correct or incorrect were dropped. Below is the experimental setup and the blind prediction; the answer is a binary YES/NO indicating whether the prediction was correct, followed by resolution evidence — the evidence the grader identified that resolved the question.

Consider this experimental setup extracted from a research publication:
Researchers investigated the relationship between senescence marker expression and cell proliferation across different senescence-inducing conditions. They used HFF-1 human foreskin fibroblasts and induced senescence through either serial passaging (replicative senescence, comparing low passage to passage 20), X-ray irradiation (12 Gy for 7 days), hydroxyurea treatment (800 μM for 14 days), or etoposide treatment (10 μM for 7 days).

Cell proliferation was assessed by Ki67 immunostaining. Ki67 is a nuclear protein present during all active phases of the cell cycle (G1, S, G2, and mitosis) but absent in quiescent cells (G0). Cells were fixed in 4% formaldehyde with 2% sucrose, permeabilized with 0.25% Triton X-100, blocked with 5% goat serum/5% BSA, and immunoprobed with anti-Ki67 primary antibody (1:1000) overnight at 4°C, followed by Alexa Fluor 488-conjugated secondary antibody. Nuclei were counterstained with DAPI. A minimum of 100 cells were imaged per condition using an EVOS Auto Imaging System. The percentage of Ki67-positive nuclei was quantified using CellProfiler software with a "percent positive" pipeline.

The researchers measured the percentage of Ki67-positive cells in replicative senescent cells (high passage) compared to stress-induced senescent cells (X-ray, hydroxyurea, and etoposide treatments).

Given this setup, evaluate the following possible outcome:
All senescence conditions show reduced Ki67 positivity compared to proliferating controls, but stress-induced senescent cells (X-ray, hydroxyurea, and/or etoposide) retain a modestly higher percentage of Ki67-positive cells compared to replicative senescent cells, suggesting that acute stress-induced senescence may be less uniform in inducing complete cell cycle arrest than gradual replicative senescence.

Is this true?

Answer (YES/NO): NO